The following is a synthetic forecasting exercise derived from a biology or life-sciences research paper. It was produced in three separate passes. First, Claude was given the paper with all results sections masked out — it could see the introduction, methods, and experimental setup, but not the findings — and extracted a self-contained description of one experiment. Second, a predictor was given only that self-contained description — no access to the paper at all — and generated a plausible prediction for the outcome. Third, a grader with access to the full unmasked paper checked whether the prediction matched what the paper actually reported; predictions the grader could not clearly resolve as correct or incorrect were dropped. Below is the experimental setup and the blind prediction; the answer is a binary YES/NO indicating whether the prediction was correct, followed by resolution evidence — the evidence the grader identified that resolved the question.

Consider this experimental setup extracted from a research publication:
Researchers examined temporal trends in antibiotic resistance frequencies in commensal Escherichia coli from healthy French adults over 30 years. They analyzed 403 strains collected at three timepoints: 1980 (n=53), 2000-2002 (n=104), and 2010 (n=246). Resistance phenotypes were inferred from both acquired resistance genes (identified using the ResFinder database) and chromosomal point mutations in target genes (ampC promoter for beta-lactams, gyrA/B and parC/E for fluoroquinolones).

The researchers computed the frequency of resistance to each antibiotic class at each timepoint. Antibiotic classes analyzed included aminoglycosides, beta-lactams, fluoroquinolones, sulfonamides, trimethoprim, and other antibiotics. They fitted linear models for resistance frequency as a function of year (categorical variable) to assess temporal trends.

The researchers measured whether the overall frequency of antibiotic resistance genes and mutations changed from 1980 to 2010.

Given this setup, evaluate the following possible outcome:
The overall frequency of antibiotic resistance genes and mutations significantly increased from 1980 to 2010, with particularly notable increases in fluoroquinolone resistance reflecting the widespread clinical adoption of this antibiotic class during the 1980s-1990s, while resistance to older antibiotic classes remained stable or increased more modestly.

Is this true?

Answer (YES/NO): NO